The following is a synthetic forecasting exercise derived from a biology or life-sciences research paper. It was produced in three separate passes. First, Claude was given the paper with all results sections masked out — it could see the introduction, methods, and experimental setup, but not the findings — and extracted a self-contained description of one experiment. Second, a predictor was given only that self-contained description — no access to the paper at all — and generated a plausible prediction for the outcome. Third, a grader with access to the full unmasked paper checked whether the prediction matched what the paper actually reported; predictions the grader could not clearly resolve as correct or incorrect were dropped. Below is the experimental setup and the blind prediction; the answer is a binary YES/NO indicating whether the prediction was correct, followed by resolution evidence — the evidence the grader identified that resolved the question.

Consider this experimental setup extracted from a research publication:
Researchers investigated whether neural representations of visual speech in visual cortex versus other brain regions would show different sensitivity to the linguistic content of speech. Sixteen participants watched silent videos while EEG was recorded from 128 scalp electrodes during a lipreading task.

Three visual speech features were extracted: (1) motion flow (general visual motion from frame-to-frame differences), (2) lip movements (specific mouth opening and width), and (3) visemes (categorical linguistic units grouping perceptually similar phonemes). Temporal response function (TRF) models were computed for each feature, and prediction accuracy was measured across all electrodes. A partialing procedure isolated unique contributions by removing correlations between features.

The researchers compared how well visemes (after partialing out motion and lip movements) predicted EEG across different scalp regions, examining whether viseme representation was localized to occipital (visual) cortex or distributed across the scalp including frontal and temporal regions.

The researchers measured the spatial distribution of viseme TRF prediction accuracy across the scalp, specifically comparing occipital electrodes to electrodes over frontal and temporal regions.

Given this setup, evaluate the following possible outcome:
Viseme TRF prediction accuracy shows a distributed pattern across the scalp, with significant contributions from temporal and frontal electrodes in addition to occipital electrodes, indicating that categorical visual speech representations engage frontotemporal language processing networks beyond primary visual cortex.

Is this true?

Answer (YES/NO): NO